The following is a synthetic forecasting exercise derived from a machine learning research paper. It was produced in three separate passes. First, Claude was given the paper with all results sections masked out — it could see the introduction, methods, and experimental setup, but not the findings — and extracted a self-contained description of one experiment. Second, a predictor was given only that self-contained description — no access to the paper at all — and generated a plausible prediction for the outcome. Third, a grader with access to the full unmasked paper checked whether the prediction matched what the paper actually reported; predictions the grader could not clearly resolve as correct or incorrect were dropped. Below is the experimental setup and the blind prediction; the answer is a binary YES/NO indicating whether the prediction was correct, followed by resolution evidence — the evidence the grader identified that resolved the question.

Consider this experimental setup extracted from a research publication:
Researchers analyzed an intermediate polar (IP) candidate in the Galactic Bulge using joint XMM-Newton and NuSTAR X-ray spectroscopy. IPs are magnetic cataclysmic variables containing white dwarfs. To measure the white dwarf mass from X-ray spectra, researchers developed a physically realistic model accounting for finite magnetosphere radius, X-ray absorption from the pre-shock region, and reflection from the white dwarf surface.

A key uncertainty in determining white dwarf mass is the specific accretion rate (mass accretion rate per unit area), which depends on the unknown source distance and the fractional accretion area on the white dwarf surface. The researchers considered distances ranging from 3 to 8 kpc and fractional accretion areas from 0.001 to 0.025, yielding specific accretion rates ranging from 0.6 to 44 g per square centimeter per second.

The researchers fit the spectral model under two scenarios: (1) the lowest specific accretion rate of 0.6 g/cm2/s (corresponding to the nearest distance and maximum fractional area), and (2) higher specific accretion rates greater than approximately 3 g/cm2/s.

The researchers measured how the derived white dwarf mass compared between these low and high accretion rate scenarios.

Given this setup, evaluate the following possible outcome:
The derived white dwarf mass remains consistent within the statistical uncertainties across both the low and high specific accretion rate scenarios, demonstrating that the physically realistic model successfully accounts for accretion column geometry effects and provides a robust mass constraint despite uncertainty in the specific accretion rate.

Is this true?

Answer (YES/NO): NO